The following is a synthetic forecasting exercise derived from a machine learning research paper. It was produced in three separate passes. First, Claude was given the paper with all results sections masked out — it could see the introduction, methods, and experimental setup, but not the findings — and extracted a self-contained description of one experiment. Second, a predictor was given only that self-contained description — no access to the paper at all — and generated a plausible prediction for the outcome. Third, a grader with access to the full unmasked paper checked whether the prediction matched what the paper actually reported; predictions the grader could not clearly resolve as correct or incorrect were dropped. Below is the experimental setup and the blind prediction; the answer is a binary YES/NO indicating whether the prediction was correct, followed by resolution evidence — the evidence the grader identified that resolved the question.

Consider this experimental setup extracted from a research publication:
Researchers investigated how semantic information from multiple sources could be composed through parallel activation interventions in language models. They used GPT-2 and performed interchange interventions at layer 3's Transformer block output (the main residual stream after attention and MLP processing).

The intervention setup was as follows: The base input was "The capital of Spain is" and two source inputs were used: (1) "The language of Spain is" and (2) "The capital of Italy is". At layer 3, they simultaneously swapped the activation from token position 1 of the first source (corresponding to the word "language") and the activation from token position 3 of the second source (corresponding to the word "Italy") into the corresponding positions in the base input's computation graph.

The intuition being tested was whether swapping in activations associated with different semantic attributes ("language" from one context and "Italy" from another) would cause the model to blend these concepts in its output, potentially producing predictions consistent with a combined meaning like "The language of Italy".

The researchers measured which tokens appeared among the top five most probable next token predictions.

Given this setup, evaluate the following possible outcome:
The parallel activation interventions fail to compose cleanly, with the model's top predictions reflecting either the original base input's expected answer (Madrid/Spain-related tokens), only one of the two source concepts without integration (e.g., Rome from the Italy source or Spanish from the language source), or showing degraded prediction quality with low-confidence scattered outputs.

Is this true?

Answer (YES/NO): NO